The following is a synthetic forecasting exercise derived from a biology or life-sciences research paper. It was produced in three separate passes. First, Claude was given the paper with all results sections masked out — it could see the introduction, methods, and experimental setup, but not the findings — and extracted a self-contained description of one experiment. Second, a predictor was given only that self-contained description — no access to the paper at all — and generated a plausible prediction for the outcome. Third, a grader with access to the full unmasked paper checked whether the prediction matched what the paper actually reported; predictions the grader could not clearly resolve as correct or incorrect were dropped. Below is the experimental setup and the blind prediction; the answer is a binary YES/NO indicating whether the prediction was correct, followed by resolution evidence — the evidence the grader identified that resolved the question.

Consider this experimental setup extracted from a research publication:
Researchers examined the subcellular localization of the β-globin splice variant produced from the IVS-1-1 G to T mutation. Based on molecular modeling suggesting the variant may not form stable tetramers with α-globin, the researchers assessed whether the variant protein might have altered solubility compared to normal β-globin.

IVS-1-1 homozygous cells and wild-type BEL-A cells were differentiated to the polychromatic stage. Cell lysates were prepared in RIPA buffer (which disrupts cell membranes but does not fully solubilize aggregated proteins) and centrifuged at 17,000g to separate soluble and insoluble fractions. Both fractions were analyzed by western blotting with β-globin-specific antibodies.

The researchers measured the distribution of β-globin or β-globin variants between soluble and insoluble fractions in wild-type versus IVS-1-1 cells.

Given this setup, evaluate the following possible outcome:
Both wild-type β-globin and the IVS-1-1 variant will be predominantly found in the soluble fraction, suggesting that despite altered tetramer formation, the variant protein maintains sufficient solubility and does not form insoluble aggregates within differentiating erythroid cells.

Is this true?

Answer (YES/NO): NO